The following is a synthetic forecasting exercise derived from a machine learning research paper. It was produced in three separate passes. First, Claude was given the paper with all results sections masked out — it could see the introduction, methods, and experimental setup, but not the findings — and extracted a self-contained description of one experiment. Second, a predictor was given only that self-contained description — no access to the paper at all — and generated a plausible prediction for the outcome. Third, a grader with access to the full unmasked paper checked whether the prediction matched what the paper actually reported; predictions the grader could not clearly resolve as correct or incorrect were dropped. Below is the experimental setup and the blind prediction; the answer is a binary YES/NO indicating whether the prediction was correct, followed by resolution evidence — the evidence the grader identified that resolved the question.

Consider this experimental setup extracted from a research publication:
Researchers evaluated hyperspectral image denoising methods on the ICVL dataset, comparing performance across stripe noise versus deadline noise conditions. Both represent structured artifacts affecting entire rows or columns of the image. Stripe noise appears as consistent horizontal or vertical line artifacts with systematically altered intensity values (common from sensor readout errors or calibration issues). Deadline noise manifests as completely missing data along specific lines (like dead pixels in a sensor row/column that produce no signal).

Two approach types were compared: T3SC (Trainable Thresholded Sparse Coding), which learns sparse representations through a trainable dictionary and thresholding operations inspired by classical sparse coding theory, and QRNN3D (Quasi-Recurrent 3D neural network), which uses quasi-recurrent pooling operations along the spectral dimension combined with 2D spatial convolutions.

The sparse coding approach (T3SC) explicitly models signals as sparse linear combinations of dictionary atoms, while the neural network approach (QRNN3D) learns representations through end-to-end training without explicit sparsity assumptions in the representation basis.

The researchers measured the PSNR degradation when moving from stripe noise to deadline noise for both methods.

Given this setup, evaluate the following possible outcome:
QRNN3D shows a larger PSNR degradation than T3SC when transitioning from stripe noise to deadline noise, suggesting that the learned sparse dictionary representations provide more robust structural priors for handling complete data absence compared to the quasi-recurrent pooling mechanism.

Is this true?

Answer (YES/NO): NO